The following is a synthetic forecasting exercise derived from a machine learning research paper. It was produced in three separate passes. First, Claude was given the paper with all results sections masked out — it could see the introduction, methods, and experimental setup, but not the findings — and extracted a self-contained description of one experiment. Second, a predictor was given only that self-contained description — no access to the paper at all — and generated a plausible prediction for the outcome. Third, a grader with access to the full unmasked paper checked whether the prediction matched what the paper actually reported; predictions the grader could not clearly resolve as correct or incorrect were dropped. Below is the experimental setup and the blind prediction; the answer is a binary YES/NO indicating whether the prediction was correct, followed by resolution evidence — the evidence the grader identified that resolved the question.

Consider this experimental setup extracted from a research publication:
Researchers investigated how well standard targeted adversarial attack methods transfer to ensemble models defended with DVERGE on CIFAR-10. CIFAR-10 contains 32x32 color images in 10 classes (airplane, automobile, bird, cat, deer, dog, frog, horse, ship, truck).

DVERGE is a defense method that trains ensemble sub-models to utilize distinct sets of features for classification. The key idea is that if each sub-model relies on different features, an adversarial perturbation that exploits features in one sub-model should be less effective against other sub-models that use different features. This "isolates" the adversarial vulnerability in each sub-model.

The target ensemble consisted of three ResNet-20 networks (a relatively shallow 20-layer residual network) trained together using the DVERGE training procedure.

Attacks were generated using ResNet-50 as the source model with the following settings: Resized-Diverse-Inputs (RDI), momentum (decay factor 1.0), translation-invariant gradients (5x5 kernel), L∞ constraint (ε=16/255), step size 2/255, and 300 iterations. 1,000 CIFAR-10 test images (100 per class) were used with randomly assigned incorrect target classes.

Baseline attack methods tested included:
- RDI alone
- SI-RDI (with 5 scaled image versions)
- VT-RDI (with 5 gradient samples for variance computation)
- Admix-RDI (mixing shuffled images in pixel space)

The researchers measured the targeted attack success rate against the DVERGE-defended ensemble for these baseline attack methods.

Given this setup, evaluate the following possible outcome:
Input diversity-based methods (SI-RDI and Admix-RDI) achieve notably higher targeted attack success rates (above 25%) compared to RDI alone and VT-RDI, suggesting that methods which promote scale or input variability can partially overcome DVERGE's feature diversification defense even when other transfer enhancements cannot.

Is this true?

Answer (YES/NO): NO